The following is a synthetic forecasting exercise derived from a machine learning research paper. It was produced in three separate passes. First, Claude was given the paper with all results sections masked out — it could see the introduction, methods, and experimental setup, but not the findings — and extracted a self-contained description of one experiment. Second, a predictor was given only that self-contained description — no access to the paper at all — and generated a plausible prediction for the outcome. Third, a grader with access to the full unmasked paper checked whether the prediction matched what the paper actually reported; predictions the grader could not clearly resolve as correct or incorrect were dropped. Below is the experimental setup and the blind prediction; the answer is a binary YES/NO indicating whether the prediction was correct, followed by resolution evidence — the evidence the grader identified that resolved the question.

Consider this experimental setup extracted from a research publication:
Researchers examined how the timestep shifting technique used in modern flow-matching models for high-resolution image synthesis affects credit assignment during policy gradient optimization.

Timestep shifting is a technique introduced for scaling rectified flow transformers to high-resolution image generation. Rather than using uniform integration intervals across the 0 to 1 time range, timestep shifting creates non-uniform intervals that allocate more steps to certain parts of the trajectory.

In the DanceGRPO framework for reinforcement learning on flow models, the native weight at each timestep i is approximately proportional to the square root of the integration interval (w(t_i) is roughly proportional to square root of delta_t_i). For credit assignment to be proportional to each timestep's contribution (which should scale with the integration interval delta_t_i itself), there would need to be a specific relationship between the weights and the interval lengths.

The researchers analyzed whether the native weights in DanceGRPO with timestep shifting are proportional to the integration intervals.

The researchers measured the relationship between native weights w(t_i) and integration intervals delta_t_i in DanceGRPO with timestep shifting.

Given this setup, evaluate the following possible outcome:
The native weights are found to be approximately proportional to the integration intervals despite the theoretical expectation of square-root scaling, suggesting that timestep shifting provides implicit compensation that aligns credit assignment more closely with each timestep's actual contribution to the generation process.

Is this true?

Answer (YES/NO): NO